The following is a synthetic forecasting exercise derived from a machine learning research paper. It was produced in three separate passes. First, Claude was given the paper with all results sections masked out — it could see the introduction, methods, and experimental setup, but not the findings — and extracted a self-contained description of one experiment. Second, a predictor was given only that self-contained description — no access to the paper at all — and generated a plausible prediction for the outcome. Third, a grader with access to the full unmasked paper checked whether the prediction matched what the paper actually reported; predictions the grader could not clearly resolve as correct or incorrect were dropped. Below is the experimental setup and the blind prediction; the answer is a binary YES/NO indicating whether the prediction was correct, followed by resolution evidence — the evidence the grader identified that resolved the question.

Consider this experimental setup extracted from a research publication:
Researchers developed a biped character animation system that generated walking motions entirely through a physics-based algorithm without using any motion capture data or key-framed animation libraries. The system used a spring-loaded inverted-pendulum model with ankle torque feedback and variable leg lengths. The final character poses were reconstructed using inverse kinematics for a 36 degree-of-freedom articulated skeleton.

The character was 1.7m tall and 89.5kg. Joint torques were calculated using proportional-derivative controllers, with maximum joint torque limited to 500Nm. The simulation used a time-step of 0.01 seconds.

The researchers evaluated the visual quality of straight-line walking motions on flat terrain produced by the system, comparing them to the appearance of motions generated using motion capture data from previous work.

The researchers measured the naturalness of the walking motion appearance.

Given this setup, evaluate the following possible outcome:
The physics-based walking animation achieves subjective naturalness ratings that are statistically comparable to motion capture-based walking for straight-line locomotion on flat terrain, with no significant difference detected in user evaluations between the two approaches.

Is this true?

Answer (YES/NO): NO